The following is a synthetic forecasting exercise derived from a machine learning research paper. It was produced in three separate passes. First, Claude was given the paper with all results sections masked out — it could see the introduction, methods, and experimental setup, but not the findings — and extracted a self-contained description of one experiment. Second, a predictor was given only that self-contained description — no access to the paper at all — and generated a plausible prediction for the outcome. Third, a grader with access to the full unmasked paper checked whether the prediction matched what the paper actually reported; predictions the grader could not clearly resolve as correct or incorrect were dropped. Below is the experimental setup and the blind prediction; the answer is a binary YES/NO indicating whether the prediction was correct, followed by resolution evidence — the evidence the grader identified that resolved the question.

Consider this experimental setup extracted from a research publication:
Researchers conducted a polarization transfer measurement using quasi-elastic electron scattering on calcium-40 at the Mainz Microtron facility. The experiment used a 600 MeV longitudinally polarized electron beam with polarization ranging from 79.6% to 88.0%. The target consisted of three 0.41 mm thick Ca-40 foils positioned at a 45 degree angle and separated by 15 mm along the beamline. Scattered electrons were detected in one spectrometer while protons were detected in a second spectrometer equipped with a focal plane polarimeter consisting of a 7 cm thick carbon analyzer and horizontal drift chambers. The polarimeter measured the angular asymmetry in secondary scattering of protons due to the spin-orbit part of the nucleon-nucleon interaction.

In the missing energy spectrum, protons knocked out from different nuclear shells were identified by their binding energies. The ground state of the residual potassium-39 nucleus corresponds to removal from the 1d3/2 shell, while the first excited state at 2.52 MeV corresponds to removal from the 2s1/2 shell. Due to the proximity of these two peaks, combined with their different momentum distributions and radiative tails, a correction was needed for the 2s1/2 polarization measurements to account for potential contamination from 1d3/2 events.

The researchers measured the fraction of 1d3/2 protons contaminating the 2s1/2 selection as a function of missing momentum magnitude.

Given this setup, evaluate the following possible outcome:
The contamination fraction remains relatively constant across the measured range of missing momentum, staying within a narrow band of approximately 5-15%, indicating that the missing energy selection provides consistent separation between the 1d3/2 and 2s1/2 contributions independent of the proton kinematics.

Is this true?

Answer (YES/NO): NO